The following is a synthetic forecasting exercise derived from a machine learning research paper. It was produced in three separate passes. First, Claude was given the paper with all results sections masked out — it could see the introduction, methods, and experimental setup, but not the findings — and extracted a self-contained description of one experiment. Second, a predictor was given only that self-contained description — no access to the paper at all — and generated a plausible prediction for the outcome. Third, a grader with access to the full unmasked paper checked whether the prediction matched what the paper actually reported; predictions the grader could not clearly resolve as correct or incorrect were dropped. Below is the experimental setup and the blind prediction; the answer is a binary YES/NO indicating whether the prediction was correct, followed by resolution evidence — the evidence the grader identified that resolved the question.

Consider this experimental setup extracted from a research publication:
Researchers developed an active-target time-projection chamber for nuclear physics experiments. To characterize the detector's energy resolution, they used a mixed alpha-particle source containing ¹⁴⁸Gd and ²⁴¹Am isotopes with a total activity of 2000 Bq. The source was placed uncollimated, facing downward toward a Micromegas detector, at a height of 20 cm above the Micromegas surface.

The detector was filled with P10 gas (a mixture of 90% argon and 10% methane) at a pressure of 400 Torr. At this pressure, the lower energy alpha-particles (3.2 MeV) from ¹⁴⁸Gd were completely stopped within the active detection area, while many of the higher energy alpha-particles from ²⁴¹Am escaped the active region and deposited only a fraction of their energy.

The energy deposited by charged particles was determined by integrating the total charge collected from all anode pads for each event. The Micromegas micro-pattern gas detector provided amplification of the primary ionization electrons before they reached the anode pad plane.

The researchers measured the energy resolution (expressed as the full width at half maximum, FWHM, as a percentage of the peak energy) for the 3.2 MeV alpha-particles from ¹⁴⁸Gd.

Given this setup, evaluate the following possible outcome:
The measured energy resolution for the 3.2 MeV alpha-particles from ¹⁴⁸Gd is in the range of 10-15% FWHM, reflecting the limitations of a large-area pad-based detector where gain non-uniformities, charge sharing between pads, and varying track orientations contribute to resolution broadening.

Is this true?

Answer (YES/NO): NO